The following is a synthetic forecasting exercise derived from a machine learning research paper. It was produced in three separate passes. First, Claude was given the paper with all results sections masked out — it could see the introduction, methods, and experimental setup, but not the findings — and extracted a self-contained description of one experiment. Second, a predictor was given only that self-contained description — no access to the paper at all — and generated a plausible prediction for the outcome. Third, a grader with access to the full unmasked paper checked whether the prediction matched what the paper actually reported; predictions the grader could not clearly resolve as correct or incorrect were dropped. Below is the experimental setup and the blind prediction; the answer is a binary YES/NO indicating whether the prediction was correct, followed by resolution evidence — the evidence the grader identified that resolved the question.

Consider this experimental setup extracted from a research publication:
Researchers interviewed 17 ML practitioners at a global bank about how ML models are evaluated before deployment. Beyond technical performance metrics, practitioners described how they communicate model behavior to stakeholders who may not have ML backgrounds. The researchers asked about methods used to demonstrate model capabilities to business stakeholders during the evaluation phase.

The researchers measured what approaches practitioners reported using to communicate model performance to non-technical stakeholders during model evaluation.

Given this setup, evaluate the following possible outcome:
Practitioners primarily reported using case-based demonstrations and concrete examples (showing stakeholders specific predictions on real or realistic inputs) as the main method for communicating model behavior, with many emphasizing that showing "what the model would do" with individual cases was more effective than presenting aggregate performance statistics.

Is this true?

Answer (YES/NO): NO